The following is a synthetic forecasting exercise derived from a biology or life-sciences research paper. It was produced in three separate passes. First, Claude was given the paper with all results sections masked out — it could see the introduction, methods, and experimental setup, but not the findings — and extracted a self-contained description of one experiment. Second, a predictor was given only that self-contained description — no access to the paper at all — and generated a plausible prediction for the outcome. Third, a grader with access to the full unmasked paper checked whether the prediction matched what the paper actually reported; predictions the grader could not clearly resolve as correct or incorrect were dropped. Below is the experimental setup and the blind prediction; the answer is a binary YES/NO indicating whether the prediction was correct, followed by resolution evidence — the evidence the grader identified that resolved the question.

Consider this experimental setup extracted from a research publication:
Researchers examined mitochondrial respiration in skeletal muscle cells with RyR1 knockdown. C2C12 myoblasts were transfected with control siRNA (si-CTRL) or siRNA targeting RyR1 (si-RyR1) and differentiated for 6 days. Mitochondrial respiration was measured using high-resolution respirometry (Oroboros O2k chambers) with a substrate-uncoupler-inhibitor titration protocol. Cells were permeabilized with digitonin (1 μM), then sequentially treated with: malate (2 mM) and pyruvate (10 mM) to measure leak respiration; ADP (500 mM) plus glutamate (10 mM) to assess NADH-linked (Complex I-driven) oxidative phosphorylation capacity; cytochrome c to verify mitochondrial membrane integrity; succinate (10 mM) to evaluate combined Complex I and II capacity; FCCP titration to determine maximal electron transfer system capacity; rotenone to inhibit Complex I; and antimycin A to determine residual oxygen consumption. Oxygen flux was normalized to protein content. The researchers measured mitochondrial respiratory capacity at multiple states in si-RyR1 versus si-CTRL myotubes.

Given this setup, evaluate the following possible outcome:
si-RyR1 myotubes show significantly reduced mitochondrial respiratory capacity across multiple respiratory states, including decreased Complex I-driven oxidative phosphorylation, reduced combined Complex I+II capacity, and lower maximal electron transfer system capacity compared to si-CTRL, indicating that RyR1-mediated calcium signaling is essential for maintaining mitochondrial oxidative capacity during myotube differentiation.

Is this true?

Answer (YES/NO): NO